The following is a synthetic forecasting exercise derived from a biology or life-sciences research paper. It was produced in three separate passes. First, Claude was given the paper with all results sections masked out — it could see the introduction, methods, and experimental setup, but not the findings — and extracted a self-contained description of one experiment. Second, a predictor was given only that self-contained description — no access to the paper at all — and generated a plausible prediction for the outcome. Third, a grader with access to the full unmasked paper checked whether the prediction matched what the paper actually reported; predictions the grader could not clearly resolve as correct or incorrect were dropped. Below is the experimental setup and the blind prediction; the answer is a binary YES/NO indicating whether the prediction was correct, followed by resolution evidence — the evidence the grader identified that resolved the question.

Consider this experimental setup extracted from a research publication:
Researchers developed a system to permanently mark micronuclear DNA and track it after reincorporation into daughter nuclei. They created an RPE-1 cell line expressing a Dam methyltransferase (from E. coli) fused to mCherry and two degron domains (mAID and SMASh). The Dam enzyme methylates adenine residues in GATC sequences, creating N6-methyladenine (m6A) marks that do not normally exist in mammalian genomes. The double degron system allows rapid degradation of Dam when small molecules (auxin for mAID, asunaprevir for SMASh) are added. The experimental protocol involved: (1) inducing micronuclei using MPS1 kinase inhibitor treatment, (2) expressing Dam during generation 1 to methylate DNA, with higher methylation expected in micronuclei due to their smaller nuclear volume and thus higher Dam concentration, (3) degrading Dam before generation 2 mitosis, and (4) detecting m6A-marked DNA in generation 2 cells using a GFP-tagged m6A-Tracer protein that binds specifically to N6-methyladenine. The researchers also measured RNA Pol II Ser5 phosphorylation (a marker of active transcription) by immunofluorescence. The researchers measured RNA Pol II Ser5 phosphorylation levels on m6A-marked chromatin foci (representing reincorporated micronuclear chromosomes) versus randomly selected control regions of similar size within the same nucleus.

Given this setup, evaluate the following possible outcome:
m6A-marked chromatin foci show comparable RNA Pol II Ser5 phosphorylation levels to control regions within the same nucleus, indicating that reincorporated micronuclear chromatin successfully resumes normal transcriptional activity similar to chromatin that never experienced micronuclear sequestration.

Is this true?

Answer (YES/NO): NO